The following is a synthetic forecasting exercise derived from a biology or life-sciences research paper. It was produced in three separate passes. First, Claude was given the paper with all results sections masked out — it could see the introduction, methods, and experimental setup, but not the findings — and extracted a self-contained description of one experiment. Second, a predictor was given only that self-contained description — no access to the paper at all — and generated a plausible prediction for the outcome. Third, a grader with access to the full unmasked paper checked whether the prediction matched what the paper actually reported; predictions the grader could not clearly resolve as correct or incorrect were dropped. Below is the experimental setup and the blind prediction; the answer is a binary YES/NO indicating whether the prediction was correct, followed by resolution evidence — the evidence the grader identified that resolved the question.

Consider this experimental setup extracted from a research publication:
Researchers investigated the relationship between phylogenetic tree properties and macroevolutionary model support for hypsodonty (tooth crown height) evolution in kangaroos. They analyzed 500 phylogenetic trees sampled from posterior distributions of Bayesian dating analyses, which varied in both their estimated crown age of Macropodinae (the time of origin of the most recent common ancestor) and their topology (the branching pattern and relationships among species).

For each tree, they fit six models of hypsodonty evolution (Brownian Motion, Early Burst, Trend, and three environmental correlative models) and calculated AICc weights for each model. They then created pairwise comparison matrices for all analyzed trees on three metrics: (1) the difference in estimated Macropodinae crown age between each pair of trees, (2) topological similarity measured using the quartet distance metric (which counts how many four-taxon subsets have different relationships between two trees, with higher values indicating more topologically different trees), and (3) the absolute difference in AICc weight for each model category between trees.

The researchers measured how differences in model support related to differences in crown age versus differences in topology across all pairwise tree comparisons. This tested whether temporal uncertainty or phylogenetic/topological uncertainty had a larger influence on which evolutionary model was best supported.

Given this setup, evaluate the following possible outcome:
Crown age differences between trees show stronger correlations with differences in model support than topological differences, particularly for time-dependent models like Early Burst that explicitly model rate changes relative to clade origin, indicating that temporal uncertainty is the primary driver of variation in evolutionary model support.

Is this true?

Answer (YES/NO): YES